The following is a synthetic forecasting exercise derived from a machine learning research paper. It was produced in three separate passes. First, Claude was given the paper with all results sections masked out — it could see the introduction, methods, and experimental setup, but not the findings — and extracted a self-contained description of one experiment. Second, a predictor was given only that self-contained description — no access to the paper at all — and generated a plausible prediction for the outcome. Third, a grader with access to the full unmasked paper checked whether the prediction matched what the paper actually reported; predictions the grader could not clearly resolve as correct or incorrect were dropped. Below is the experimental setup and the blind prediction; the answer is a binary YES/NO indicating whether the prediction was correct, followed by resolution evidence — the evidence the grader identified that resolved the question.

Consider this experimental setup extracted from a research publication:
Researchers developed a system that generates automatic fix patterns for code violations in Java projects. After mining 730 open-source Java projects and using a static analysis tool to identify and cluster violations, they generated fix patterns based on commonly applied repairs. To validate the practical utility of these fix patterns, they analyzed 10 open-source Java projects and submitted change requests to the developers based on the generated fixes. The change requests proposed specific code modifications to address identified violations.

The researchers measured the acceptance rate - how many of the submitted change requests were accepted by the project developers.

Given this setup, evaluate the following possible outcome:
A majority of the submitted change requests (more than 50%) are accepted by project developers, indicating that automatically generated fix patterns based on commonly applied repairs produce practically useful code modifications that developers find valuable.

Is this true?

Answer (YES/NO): YES